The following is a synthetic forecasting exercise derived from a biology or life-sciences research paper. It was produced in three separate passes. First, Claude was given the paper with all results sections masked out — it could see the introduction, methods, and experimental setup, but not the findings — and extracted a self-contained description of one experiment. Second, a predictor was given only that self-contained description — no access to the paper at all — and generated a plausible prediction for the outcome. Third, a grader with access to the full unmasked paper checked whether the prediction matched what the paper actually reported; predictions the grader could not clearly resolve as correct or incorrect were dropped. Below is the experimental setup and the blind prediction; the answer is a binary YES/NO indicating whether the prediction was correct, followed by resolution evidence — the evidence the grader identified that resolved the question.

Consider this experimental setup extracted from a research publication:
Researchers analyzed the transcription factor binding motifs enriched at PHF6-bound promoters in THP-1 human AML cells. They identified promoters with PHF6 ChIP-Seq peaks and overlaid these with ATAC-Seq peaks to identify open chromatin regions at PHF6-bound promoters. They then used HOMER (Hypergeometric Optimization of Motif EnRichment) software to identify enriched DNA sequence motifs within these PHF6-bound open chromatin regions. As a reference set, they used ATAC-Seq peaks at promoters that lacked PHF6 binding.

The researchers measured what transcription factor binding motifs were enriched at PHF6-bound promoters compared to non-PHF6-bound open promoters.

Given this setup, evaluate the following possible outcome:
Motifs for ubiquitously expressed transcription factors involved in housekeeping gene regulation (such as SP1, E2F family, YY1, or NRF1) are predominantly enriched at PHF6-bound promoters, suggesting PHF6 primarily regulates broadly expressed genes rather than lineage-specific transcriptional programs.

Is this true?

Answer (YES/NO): NO